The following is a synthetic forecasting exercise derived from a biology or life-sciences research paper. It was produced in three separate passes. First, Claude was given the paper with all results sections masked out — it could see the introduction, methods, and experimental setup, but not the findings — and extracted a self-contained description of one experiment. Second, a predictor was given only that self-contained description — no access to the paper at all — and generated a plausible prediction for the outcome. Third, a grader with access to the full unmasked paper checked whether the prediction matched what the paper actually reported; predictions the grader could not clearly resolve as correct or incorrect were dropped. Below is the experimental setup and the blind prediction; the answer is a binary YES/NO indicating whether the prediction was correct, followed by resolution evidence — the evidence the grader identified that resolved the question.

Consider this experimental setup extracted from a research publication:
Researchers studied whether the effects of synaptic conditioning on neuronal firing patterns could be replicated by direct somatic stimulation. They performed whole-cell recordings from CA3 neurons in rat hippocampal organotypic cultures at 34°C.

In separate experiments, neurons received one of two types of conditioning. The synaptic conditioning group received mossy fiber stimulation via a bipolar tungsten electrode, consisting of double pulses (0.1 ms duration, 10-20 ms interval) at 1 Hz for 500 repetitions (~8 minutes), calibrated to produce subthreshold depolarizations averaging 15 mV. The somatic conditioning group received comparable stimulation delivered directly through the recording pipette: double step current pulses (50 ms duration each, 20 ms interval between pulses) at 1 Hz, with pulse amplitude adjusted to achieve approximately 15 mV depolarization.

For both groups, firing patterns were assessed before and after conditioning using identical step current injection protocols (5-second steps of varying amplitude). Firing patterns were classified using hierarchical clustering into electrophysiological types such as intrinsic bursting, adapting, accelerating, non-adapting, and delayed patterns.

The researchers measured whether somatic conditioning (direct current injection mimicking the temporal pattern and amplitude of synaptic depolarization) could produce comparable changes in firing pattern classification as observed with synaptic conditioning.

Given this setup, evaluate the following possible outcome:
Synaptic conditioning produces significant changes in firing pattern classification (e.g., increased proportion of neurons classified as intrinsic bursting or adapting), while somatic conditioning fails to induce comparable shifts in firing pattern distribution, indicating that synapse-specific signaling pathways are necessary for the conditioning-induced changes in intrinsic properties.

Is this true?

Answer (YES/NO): NO